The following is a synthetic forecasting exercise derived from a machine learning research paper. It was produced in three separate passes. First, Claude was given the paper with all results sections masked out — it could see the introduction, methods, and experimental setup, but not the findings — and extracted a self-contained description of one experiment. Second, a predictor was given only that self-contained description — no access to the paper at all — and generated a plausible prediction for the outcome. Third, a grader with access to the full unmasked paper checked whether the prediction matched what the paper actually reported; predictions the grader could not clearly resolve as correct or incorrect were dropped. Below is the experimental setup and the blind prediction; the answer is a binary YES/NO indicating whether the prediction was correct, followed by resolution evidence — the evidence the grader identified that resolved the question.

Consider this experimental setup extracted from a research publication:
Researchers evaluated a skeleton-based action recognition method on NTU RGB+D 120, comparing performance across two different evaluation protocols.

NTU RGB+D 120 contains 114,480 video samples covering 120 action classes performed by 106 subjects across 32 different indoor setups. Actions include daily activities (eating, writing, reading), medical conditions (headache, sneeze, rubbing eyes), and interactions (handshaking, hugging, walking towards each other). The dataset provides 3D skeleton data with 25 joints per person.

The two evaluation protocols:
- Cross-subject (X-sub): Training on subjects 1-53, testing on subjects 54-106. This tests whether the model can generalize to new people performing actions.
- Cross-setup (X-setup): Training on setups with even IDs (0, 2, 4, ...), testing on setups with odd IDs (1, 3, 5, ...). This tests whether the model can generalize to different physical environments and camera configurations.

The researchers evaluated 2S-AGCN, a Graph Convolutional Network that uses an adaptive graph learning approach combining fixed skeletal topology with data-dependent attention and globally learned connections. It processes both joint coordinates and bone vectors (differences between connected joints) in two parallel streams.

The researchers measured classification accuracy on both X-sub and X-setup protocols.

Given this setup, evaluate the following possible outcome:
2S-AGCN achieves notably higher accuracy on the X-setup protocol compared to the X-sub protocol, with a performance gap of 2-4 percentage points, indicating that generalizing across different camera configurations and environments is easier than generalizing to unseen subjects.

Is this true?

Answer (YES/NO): YES